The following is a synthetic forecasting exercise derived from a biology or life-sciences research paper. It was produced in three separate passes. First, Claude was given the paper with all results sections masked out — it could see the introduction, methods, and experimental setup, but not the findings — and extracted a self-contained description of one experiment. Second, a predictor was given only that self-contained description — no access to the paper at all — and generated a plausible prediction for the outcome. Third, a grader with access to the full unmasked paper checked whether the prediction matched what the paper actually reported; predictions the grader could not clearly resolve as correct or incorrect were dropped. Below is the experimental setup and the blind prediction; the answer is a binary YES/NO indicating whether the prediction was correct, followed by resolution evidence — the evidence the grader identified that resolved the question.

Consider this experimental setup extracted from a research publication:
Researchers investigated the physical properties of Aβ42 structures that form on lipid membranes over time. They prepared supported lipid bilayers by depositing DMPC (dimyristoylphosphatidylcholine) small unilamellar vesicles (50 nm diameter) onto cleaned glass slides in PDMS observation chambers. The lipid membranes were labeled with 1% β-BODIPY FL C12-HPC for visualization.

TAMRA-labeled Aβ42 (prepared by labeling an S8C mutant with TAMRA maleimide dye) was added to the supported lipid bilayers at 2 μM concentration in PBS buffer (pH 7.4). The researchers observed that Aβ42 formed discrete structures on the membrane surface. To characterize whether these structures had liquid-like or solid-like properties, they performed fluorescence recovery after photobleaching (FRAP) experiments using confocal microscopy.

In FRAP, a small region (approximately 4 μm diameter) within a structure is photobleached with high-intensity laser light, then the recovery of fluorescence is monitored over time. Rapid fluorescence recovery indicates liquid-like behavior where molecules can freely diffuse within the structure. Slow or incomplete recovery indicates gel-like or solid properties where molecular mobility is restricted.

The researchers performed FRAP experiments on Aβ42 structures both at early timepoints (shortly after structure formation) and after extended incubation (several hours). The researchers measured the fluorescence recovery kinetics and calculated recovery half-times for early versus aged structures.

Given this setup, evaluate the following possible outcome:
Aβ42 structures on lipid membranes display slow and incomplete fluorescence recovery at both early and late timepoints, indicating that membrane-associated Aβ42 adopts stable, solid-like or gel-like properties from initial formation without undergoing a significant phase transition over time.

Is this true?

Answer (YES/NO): NO